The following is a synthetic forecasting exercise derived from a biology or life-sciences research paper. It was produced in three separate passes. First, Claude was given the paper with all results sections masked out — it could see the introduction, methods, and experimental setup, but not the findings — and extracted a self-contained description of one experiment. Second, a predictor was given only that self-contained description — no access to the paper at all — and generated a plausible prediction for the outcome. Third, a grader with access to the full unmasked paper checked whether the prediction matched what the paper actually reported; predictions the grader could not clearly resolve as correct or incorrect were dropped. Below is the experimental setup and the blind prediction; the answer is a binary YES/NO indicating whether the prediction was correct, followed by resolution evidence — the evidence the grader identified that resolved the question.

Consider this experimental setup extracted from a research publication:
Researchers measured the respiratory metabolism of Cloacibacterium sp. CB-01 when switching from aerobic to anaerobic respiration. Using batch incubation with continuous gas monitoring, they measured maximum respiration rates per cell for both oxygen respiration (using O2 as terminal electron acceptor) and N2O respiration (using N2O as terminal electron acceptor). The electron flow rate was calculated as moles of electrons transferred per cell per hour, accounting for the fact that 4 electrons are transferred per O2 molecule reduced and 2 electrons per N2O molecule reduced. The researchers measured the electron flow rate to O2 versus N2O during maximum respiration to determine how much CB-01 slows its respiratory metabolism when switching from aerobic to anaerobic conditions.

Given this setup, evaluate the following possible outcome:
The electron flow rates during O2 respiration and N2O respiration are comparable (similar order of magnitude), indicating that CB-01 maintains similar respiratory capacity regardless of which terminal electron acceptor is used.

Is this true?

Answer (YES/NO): NO